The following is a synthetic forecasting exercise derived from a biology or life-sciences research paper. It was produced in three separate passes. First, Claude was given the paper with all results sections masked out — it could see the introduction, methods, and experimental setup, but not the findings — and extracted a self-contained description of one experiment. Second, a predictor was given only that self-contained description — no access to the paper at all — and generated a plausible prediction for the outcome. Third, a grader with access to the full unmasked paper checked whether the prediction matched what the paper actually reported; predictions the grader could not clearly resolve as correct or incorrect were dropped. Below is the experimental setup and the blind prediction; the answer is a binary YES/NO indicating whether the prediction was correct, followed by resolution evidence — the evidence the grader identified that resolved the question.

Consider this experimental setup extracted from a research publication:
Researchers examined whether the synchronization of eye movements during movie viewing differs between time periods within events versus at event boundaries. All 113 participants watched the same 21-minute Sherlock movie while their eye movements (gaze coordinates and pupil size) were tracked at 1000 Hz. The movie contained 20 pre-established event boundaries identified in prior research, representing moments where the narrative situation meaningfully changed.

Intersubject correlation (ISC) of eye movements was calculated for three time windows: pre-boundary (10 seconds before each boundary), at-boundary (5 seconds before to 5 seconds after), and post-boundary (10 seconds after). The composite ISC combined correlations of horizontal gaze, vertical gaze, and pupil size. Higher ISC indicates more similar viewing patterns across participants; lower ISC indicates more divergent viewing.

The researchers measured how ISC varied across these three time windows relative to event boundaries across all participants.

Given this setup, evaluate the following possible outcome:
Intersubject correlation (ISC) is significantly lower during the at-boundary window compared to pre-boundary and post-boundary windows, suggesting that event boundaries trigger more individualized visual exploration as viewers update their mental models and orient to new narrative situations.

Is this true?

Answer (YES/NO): NO